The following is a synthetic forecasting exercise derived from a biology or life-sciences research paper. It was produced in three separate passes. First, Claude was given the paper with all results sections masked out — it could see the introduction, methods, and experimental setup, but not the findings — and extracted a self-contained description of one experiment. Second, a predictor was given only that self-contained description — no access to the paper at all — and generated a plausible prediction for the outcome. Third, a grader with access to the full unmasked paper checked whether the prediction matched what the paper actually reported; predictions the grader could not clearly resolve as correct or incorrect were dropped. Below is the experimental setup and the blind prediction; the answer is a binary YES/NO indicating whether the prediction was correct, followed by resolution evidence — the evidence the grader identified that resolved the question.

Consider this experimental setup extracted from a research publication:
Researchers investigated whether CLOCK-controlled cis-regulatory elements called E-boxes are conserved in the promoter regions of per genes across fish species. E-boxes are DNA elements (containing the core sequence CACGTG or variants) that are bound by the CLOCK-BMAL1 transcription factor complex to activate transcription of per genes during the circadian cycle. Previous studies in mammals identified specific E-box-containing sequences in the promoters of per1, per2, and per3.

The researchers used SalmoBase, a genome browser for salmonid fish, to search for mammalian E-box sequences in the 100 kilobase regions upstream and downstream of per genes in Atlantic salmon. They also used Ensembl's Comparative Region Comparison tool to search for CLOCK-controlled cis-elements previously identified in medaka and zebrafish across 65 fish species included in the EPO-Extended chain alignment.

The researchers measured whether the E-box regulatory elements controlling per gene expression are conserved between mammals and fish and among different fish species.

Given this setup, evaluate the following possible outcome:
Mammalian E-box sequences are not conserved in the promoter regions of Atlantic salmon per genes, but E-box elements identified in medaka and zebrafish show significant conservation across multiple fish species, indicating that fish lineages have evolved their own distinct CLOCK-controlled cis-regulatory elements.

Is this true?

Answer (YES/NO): NO